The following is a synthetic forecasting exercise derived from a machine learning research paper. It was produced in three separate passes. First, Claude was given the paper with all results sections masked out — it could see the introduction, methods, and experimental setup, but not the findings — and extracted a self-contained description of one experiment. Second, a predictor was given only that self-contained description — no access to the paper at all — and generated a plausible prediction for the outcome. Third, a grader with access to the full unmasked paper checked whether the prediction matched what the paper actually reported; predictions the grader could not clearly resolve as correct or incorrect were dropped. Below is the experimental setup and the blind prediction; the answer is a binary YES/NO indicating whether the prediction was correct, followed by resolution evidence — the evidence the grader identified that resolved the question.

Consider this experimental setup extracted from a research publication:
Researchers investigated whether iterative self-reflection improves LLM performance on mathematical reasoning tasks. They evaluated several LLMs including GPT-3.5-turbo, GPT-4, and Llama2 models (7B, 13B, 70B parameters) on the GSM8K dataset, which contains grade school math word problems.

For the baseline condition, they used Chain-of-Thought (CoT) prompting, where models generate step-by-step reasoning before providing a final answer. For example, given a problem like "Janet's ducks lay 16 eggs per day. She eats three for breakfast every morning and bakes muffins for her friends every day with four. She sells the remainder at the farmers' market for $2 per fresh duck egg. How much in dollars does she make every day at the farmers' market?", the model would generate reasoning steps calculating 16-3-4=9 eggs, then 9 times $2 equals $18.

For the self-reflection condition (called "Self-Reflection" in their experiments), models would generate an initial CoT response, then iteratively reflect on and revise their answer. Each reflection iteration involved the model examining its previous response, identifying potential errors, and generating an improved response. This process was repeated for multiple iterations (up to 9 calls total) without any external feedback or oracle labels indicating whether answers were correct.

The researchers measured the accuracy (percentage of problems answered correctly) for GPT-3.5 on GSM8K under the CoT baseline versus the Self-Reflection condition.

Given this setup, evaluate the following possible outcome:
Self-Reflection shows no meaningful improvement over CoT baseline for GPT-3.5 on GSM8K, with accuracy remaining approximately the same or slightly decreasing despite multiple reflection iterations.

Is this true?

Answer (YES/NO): YES